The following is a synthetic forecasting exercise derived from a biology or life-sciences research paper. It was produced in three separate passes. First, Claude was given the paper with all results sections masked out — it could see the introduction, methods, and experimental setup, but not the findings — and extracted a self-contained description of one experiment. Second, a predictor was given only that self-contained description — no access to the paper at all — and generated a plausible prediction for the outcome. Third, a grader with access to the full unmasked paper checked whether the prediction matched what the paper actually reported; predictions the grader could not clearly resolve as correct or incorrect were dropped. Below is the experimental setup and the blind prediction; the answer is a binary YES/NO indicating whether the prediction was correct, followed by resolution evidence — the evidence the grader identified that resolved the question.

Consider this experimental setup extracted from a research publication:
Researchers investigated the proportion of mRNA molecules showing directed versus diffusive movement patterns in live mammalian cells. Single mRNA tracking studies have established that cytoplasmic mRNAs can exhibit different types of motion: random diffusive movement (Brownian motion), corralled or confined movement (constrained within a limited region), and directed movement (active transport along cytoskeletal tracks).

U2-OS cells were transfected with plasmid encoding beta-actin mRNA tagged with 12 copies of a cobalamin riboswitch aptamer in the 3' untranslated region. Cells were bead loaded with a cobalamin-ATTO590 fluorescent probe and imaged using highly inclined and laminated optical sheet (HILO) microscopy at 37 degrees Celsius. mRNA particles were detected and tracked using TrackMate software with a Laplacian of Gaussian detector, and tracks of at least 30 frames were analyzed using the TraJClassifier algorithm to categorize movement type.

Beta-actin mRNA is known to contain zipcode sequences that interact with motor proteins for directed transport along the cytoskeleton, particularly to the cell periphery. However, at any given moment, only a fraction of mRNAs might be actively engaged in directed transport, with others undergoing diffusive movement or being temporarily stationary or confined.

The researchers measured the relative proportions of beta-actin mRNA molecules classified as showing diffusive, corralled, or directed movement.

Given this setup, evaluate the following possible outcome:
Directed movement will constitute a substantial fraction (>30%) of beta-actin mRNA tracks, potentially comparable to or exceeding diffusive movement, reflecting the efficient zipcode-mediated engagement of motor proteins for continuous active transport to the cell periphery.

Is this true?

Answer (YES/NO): NO